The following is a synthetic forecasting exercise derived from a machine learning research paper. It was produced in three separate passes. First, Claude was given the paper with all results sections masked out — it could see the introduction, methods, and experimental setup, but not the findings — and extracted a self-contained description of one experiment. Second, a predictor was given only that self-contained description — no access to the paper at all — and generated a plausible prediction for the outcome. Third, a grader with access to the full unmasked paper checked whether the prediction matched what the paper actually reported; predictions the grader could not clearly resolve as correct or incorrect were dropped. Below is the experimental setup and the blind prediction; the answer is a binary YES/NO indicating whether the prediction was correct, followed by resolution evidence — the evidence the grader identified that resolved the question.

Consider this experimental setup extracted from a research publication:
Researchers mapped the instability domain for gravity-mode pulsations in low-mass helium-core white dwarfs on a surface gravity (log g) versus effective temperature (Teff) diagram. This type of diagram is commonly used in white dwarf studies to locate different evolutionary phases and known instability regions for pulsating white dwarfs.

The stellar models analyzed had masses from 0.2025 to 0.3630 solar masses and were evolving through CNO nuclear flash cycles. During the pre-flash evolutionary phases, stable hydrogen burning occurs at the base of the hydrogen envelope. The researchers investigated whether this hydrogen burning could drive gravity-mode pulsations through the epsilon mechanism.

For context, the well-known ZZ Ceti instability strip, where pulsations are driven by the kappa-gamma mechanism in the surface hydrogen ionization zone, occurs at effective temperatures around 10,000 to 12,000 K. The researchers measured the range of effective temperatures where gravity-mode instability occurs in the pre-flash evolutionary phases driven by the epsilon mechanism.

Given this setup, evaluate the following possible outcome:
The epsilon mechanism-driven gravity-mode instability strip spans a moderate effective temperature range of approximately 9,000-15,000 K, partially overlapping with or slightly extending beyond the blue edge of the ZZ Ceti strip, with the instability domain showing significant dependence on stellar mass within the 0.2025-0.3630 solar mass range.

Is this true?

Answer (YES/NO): NO